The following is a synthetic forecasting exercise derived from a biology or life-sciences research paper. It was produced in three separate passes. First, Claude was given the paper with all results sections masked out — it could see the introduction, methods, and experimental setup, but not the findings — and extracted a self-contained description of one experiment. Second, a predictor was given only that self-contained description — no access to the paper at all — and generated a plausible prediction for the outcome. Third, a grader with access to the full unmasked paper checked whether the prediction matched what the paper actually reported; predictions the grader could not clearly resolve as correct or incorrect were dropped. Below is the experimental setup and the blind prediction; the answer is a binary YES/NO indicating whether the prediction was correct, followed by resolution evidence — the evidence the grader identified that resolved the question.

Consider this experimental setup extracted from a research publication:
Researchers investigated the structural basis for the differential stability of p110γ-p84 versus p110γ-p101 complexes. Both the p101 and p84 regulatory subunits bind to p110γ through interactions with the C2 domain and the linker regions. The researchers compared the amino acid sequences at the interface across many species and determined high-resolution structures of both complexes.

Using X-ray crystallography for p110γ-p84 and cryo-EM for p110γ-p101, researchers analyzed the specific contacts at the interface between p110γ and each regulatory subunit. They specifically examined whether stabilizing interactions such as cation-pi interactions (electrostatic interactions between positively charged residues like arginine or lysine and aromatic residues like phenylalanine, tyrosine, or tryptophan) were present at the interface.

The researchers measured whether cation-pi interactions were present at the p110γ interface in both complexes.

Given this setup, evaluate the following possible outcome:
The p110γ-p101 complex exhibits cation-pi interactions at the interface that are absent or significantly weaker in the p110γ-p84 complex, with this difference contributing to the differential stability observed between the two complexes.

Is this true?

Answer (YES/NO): YES